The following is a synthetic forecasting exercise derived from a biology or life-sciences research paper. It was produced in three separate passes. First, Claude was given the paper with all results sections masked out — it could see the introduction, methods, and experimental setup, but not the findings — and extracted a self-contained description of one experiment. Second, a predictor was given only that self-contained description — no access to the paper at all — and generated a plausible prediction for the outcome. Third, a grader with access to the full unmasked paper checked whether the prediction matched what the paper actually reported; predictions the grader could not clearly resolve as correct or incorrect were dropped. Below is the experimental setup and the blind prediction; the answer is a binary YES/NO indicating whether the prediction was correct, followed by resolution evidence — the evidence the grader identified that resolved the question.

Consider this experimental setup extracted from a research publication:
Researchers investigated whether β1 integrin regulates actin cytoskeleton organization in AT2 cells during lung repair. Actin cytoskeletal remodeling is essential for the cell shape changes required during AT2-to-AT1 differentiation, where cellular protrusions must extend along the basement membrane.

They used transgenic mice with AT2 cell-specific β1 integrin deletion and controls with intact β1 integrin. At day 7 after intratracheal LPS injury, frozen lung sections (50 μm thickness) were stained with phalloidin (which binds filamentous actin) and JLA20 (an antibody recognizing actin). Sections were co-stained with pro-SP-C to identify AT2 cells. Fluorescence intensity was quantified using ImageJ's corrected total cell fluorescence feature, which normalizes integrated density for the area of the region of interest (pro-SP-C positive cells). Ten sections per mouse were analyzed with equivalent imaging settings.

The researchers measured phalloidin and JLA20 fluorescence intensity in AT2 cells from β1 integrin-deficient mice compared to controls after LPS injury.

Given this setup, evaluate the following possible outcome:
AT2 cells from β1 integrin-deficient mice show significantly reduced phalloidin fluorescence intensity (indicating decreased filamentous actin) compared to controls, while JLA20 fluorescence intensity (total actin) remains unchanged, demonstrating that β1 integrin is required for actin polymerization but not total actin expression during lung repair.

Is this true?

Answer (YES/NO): NO